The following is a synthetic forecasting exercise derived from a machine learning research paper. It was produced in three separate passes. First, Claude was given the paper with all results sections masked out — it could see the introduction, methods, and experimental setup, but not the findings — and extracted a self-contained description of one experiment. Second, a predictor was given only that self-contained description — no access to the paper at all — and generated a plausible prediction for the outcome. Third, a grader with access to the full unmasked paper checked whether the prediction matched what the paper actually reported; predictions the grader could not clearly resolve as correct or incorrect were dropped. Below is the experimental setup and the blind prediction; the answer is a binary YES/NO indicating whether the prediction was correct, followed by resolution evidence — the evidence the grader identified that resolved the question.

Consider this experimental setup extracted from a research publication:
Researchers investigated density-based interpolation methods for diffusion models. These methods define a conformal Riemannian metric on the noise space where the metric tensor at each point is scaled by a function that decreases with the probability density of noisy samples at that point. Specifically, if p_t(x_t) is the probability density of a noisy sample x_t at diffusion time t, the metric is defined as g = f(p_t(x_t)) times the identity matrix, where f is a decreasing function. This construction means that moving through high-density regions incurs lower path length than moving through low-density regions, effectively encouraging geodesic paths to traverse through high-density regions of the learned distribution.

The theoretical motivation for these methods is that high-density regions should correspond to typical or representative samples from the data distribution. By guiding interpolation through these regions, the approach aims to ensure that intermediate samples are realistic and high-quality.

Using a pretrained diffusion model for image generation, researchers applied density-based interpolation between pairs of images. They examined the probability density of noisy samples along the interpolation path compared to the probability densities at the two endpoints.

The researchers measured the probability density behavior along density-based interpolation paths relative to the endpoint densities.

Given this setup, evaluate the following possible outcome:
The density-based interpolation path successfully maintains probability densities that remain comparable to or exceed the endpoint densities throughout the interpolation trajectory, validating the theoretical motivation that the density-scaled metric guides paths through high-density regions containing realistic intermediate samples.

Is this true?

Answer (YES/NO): NO